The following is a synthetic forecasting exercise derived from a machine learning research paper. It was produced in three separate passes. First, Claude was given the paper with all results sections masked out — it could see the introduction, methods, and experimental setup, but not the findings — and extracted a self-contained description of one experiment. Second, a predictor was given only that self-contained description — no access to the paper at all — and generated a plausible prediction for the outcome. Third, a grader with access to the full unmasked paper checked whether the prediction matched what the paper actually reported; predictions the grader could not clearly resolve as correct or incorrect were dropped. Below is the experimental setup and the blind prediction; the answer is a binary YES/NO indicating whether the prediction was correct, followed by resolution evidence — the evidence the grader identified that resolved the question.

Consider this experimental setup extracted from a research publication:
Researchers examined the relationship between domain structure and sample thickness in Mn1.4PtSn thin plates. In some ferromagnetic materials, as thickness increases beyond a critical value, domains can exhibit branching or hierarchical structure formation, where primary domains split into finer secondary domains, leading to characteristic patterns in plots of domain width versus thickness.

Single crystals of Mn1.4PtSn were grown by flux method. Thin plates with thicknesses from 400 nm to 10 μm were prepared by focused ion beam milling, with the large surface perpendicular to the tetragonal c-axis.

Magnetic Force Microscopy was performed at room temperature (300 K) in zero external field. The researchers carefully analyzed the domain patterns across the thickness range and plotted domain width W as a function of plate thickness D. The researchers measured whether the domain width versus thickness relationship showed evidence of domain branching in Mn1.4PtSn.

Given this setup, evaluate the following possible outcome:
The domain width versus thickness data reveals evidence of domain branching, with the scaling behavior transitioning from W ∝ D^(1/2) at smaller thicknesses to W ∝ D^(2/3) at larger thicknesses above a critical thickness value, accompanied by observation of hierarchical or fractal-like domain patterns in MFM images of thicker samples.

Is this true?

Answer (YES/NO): YES